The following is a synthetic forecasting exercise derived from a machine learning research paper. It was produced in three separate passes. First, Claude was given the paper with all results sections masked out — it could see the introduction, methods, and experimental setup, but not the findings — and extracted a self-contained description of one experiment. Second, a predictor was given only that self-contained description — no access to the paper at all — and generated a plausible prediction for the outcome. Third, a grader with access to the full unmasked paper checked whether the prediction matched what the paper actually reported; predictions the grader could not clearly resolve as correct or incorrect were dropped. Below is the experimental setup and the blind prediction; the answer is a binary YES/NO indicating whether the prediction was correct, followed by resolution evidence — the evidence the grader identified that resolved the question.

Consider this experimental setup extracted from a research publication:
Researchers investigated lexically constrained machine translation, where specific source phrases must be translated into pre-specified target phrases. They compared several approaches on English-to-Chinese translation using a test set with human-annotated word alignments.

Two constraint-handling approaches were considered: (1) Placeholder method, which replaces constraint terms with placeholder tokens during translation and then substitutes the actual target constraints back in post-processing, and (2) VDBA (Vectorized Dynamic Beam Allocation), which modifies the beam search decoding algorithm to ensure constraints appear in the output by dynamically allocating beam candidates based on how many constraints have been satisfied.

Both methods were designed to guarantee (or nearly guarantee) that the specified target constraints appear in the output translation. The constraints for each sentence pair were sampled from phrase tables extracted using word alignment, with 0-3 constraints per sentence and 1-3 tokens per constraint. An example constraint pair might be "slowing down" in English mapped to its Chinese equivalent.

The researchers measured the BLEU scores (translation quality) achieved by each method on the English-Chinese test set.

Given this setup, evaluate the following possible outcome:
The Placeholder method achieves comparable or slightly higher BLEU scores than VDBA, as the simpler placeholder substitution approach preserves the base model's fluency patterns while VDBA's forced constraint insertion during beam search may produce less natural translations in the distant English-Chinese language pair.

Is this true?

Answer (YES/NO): YES